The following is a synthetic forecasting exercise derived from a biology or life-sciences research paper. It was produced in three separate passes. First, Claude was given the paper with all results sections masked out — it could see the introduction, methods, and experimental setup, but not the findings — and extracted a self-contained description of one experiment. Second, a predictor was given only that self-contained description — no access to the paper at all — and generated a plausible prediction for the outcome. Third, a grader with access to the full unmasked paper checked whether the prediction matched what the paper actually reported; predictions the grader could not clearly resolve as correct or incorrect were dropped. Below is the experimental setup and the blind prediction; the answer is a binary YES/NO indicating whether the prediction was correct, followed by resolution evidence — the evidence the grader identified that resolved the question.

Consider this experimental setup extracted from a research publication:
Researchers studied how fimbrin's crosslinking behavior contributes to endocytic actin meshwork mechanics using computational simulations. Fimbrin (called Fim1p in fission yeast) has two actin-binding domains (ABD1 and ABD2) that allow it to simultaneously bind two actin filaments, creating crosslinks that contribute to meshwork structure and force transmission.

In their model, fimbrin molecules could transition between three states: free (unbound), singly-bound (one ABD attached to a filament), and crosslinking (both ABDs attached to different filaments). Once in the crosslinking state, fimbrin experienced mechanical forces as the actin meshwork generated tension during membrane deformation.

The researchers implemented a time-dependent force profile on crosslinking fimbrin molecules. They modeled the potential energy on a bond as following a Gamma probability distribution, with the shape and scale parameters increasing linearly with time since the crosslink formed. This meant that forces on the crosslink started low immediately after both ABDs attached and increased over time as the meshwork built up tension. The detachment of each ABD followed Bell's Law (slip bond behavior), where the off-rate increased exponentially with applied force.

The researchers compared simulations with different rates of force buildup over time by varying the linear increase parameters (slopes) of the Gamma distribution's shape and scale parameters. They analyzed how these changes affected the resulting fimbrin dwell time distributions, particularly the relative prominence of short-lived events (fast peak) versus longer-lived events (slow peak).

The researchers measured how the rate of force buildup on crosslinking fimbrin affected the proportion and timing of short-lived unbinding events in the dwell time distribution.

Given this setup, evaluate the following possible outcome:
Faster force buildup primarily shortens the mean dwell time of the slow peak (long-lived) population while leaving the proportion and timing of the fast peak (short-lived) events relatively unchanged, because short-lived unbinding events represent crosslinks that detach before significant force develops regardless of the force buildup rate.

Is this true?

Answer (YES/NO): NO